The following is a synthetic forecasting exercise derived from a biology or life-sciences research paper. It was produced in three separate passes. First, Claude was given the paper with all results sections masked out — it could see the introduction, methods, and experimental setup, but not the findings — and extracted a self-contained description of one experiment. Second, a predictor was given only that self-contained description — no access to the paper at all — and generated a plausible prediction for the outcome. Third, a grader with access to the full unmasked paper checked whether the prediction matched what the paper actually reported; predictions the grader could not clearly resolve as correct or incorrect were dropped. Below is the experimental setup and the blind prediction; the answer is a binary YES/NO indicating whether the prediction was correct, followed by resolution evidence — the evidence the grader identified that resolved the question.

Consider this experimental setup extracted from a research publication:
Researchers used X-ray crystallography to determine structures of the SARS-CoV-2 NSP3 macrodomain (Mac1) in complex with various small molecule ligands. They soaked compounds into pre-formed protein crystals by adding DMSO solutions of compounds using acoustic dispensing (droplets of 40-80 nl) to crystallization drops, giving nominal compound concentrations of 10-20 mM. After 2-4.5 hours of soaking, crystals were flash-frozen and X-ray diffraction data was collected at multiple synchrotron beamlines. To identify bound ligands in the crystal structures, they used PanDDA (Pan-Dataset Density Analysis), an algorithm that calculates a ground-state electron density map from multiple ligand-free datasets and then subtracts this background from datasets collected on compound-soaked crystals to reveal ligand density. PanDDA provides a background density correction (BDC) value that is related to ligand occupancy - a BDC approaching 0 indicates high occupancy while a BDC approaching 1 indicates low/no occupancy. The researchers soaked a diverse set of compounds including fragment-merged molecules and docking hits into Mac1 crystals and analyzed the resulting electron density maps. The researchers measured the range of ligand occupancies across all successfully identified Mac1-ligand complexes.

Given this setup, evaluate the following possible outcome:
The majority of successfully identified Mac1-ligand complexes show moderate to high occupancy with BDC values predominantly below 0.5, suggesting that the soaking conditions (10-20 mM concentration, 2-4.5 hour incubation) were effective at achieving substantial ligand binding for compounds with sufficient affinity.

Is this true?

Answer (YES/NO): NO